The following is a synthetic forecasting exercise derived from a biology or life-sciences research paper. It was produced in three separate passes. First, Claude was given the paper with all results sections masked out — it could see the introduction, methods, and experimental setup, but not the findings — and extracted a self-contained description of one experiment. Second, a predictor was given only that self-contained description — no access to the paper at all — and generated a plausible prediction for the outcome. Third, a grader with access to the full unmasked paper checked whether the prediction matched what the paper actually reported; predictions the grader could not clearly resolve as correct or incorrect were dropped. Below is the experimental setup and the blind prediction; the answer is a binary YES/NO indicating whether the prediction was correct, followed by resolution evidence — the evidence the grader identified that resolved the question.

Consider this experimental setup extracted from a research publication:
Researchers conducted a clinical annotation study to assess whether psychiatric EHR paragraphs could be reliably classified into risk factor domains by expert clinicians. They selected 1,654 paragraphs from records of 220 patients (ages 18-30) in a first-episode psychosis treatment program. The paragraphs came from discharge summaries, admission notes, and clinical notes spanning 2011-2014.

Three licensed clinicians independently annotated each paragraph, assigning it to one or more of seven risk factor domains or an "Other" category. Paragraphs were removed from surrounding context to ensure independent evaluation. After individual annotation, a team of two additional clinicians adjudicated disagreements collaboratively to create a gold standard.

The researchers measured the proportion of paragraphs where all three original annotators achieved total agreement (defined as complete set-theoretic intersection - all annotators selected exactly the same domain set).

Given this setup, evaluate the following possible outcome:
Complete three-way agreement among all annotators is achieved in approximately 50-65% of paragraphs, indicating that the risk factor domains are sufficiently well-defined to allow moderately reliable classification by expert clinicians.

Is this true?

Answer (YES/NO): NO